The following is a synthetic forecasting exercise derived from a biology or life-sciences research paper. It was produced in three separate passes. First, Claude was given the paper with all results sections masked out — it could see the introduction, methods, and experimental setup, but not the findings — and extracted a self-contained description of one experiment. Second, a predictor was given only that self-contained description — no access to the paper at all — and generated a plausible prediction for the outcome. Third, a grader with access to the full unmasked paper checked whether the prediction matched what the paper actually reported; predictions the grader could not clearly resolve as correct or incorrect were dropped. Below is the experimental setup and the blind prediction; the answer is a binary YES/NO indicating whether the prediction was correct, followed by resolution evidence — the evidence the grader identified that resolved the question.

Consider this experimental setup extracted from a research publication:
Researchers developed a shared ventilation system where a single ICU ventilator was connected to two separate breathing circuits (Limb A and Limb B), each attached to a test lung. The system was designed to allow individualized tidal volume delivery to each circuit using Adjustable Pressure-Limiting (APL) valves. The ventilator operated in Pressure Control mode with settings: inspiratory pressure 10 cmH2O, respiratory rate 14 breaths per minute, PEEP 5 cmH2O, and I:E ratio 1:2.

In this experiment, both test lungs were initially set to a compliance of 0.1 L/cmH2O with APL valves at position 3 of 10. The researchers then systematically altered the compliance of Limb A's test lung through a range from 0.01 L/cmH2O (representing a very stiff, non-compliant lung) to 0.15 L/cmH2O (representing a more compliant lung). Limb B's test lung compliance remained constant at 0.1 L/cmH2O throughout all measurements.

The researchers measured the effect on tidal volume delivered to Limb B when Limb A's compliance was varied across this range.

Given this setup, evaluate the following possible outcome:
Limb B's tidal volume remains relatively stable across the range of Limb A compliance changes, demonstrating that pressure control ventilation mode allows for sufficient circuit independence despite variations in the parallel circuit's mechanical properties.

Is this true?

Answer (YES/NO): YES